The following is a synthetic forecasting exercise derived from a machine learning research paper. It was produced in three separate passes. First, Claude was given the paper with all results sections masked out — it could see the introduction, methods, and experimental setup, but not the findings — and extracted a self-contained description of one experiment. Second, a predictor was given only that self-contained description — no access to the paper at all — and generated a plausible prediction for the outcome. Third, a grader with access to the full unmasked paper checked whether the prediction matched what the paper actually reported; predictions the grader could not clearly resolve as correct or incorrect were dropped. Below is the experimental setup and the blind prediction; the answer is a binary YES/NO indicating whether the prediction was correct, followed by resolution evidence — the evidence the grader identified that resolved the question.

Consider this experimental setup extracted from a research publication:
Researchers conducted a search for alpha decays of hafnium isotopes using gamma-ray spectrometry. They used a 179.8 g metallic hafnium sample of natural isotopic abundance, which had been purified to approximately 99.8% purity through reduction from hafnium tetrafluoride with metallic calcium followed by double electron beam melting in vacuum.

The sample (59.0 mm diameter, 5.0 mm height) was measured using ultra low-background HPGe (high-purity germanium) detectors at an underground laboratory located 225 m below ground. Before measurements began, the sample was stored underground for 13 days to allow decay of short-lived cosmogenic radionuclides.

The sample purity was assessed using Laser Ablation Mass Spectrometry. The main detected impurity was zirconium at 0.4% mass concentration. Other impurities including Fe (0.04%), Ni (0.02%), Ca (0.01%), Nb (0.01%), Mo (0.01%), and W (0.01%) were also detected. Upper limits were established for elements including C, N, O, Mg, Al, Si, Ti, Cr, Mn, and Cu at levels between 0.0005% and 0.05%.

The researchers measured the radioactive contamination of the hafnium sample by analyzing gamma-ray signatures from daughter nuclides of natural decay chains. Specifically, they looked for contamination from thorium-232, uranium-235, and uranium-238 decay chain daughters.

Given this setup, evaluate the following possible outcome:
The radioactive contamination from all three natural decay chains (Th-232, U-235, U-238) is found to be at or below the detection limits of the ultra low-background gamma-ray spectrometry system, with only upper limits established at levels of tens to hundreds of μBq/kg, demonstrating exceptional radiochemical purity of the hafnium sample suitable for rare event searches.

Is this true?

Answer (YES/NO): NO